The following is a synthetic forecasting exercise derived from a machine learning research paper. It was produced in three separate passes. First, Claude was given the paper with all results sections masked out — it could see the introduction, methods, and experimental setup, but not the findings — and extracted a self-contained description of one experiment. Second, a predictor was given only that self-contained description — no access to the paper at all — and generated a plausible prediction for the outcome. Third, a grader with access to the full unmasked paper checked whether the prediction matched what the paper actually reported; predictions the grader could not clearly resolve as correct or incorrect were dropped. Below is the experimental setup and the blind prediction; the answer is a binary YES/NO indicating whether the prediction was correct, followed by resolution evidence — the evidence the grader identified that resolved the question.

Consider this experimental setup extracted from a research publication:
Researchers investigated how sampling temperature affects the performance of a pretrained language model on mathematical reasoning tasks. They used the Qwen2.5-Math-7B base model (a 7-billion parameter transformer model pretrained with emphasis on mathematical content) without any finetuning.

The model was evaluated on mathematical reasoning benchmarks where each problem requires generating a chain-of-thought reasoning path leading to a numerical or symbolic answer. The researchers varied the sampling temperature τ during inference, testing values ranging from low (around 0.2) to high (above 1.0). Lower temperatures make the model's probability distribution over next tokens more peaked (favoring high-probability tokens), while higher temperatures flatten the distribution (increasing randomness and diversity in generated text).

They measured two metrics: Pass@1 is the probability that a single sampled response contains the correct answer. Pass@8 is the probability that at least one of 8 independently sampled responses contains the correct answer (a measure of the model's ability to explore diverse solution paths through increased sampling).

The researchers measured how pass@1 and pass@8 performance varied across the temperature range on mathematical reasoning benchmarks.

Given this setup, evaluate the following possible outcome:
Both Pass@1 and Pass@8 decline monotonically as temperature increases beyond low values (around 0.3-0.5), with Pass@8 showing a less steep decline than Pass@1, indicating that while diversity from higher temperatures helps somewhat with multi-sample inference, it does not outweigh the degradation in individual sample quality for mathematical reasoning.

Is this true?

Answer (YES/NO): NO